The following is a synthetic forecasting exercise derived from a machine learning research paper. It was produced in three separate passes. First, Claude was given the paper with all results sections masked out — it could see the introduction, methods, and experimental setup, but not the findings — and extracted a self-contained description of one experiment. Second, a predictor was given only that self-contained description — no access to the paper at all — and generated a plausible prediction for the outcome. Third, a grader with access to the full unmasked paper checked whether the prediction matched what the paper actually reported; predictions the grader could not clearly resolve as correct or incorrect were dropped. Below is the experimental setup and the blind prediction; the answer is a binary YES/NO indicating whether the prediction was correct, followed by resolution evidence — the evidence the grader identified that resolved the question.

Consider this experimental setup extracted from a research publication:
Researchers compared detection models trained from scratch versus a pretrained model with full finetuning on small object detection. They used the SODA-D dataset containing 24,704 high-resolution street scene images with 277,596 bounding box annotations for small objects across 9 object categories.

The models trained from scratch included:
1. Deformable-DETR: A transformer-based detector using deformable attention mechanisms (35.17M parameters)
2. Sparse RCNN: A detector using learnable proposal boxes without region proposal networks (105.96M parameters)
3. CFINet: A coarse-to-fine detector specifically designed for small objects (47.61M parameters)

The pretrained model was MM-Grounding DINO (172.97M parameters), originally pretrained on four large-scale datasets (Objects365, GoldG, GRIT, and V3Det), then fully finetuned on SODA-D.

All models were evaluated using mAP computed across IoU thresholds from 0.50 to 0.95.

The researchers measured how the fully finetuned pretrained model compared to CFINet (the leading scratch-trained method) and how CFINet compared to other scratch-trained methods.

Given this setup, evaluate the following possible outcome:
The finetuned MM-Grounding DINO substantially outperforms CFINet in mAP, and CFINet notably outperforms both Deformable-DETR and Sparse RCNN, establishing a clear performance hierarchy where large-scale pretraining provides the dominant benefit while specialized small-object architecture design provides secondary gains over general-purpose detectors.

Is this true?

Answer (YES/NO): NO